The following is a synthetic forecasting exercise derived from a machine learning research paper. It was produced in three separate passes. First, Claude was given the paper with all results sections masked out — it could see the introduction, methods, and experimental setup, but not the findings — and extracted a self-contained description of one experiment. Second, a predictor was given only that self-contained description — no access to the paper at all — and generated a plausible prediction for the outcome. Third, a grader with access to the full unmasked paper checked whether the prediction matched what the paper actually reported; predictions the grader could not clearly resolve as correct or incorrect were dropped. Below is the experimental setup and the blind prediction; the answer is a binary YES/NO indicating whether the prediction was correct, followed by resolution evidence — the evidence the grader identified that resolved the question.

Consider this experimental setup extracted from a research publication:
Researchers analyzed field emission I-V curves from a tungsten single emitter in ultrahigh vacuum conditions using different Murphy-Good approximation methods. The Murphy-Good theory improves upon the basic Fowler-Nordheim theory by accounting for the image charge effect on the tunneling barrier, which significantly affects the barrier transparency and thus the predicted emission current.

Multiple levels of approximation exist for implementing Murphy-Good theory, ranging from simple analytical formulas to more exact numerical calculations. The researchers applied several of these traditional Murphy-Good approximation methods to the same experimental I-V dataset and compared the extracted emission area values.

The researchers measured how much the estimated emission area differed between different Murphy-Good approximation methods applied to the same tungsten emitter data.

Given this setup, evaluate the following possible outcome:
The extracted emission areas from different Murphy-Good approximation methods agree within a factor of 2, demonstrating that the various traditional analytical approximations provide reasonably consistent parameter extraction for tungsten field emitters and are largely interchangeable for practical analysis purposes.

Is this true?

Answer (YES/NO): NO